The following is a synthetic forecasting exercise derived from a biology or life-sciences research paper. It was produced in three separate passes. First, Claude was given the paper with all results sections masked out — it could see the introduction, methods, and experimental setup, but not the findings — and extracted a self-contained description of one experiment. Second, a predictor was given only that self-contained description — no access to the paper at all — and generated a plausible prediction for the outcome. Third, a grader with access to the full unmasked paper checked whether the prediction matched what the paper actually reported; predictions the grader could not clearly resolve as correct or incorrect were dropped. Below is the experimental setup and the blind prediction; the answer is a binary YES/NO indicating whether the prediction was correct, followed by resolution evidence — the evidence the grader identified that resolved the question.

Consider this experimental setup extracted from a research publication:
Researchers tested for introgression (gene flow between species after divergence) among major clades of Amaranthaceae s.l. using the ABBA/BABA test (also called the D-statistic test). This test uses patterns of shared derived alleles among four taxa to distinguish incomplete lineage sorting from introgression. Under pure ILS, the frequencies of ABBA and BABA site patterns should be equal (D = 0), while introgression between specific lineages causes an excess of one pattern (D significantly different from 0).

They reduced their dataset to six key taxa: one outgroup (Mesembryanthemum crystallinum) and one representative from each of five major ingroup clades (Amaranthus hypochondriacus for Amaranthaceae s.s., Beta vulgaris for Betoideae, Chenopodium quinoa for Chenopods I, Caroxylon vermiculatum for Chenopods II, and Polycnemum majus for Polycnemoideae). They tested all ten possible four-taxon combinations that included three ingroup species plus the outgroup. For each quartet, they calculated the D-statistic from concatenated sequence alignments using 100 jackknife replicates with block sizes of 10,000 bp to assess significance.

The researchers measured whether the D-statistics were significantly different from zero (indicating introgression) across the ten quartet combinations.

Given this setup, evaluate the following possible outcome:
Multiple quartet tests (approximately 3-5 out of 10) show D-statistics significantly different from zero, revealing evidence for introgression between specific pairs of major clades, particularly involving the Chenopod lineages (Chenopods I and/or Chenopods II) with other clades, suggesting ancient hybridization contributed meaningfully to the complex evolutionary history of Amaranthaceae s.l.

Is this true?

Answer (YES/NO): NO